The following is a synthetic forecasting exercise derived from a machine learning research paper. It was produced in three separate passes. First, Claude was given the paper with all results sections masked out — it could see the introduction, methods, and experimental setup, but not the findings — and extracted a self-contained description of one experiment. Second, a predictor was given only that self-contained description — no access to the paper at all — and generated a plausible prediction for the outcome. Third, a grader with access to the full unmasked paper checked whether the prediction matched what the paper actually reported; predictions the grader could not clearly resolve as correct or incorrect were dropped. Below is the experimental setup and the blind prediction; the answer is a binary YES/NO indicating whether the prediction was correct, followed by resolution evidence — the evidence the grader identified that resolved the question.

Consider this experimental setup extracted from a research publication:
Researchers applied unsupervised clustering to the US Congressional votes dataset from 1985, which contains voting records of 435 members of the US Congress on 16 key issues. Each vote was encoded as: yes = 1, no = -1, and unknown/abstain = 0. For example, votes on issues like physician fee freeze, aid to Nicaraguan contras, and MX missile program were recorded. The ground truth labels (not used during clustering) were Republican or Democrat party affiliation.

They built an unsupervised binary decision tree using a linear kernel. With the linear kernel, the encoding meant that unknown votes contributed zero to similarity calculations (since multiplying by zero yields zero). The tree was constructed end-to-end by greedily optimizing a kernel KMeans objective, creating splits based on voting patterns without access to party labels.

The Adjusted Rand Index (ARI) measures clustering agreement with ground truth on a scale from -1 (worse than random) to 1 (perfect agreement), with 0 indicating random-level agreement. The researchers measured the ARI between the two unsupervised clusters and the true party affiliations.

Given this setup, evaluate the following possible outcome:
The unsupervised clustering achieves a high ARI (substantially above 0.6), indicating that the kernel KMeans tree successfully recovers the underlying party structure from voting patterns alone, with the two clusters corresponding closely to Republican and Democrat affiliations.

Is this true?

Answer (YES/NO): NO